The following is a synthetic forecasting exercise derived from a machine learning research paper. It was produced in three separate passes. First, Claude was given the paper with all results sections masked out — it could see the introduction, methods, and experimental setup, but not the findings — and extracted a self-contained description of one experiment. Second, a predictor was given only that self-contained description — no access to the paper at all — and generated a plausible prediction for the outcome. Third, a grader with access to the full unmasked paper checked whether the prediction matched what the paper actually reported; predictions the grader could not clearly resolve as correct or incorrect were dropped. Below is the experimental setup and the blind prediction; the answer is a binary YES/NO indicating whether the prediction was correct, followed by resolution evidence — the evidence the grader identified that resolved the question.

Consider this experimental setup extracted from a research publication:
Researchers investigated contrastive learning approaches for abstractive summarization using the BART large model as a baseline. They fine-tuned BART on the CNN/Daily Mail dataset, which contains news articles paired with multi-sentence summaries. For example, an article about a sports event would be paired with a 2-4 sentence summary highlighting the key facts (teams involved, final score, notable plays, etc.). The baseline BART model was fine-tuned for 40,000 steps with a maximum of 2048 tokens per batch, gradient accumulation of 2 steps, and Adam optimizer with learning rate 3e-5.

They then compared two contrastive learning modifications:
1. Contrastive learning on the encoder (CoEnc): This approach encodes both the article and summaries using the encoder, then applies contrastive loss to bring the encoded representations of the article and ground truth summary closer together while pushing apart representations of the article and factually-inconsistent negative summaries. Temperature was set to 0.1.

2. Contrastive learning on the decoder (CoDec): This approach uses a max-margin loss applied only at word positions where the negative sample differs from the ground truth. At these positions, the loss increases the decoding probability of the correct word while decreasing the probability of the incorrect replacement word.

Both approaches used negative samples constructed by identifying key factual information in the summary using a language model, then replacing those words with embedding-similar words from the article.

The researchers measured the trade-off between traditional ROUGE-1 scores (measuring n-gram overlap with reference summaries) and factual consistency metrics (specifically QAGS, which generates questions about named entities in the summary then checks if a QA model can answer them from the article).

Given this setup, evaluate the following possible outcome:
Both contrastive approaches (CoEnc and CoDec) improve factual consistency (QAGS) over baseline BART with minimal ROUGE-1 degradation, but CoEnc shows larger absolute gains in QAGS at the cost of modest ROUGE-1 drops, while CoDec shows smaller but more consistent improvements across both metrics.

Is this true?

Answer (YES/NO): NO